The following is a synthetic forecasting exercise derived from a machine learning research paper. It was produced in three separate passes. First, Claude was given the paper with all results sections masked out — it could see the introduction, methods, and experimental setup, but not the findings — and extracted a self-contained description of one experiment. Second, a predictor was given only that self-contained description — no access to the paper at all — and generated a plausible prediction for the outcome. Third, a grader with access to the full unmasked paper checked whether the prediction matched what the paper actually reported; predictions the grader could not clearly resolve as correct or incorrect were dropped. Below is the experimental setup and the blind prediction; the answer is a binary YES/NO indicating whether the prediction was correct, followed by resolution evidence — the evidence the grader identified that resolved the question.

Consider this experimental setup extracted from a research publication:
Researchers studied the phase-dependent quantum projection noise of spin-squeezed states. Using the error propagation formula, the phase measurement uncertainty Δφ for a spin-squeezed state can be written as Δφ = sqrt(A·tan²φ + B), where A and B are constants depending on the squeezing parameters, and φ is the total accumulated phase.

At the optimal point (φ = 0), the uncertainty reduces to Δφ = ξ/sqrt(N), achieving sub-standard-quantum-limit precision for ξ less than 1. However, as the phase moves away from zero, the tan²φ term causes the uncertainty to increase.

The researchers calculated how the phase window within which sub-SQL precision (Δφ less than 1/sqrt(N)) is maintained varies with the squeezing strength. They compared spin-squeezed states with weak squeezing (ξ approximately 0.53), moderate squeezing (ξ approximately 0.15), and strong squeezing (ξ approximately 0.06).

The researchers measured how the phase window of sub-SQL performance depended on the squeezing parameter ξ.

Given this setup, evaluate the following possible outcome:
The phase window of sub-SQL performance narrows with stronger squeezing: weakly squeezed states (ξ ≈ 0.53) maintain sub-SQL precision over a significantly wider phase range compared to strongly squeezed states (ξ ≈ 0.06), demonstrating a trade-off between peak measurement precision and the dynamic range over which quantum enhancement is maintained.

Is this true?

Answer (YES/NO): YES